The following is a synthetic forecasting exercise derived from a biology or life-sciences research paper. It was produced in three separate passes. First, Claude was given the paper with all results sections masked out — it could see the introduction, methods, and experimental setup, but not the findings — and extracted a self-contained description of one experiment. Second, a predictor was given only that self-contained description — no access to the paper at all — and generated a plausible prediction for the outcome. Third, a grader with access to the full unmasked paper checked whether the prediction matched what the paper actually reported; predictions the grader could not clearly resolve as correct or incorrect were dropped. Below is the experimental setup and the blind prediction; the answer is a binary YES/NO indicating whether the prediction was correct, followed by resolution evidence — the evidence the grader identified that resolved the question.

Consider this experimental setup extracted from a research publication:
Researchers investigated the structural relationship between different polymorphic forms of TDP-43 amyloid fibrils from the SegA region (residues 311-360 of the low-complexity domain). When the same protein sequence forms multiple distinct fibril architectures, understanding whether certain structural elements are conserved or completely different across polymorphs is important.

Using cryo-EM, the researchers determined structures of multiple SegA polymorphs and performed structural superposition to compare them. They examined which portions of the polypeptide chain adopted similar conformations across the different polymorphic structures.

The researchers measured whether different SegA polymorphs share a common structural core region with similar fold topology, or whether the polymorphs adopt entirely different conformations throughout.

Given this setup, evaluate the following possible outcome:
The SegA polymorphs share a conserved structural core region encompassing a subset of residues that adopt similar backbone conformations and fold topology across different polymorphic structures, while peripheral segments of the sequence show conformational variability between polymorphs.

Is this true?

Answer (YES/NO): YES